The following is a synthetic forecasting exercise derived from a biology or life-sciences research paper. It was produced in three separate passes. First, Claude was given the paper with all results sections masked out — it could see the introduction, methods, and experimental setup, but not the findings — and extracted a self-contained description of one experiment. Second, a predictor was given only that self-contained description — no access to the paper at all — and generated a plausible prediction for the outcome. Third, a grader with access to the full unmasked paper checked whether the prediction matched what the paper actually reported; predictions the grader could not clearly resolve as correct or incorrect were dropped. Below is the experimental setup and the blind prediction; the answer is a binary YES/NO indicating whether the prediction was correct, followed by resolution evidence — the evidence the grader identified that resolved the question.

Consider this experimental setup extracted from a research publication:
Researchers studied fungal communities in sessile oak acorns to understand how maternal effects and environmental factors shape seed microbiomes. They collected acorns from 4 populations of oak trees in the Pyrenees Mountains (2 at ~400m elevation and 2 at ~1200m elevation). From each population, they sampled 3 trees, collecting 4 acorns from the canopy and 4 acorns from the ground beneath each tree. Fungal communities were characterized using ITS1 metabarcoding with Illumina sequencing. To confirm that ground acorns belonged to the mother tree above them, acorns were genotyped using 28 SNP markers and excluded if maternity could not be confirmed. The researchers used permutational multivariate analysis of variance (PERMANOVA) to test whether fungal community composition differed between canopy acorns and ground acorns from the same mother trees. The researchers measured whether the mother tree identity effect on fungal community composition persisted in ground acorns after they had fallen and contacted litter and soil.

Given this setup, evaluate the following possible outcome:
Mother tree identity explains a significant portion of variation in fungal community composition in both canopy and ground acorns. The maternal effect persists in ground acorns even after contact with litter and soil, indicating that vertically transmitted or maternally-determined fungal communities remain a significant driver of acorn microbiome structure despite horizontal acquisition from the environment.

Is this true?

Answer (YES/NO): YES